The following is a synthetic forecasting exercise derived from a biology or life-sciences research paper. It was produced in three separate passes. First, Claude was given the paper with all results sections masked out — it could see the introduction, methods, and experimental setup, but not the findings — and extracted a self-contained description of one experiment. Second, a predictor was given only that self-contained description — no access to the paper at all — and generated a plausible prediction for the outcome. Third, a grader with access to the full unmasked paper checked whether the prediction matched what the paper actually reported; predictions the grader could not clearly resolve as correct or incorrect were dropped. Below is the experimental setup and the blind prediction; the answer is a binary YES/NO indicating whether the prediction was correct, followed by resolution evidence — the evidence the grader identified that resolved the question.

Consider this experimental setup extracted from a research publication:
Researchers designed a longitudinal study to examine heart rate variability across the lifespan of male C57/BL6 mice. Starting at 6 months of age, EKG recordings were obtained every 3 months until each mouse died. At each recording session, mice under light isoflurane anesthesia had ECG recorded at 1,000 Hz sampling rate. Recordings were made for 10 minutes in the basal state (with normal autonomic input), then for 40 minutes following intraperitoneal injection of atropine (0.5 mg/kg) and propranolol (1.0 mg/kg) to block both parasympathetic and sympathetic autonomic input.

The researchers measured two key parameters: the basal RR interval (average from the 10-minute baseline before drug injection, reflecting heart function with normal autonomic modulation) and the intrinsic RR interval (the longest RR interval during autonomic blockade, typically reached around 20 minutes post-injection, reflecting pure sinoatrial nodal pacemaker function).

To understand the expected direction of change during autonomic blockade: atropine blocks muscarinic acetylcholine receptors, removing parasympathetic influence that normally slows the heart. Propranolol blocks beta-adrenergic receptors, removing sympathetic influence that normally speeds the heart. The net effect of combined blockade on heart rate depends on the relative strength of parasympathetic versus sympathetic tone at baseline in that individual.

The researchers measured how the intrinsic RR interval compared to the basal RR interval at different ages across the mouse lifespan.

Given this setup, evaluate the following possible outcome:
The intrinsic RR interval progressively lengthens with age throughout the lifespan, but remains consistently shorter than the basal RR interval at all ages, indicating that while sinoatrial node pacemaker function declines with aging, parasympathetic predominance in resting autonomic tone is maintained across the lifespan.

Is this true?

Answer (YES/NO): NO